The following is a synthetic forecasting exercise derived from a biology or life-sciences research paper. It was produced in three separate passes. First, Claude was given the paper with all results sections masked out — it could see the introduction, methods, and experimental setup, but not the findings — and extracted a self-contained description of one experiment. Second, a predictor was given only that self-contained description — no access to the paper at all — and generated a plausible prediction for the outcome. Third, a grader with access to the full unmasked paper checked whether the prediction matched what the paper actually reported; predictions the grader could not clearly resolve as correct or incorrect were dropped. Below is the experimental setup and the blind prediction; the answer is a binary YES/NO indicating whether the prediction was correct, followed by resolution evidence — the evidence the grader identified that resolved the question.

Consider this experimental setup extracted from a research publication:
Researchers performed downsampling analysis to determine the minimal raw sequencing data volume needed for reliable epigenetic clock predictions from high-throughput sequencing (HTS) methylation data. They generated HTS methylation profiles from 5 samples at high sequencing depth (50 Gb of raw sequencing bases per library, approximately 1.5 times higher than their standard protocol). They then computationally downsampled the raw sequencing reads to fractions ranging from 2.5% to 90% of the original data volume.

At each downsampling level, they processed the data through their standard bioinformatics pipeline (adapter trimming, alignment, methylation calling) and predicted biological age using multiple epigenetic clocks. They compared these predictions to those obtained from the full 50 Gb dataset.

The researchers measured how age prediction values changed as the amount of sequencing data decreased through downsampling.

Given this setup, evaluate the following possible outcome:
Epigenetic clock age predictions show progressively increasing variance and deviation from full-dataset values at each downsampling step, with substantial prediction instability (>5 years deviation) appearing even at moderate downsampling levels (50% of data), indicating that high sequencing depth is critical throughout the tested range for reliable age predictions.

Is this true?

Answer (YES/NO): NO